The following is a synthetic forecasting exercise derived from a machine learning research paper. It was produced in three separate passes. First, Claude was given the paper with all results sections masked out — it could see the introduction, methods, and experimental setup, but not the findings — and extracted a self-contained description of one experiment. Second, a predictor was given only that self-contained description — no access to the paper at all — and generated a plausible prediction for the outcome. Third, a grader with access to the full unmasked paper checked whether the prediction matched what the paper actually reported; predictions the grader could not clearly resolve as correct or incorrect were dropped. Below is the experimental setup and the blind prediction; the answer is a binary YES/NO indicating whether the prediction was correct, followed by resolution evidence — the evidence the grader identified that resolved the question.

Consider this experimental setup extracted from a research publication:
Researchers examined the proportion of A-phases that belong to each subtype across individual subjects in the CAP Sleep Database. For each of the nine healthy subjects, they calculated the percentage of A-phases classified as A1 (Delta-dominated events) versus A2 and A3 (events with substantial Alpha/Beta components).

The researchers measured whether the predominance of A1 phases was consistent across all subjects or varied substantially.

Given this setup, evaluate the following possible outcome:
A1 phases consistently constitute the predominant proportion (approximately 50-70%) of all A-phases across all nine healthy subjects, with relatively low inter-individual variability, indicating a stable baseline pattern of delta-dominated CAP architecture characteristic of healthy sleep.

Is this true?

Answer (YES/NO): NO